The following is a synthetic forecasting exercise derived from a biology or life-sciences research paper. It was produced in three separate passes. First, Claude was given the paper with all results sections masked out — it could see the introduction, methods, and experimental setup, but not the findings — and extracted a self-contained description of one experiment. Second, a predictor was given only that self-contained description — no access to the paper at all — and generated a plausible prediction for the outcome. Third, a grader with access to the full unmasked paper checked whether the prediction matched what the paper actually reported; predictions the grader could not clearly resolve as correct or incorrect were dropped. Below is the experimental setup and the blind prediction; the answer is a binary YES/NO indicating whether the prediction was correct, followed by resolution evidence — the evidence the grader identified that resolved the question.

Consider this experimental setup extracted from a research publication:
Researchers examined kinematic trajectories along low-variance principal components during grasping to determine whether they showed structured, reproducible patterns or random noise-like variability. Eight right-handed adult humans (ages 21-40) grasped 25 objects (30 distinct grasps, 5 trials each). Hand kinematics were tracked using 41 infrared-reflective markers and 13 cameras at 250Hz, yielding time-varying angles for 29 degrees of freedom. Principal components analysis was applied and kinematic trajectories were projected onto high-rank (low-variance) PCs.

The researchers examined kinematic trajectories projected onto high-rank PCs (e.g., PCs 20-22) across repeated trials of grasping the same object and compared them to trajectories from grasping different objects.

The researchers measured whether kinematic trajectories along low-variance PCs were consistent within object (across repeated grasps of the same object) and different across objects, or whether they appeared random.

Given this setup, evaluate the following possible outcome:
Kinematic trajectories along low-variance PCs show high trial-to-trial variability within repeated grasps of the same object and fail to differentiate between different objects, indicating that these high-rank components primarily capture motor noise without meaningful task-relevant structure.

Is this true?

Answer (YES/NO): NO